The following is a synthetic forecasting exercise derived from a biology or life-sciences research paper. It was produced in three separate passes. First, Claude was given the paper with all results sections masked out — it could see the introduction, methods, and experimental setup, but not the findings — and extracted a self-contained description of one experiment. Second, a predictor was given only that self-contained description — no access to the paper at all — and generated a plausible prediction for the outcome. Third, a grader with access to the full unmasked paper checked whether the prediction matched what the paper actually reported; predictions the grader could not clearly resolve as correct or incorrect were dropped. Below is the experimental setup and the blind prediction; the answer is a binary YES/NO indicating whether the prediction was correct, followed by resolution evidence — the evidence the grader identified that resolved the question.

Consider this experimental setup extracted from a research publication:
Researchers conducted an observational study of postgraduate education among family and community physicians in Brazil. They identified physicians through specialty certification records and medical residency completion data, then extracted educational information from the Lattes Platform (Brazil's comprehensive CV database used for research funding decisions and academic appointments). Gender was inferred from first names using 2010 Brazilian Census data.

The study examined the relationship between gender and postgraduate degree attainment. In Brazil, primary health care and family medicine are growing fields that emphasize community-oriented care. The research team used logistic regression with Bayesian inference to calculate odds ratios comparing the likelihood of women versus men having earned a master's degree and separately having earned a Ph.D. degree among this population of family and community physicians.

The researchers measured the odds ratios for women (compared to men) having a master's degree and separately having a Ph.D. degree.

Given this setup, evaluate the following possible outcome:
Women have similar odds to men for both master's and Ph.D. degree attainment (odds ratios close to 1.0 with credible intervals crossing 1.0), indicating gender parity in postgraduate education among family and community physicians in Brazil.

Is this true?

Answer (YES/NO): NO